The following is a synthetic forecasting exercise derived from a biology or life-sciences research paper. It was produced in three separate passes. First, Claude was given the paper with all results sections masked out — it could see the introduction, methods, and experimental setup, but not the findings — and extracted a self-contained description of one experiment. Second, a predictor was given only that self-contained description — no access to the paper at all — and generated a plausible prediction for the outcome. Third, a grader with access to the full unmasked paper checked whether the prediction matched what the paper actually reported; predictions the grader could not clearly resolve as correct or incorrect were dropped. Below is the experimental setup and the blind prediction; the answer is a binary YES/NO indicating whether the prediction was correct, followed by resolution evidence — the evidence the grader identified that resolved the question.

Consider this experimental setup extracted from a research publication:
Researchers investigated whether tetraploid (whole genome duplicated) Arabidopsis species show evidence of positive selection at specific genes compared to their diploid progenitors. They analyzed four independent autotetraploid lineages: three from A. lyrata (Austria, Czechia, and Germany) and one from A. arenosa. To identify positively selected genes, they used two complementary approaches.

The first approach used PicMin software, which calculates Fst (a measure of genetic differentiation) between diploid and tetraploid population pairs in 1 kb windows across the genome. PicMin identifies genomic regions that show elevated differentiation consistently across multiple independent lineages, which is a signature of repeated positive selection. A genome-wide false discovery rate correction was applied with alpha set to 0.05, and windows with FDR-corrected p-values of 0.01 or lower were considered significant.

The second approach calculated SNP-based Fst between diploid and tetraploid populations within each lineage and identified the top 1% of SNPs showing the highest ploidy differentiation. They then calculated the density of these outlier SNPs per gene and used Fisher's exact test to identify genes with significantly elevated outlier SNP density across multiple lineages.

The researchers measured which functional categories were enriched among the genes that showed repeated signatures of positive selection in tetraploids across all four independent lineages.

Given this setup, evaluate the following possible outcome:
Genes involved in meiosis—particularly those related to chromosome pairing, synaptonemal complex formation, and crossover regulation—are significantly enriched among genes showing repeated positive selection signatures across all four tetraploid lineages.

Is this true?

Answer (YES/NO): YES